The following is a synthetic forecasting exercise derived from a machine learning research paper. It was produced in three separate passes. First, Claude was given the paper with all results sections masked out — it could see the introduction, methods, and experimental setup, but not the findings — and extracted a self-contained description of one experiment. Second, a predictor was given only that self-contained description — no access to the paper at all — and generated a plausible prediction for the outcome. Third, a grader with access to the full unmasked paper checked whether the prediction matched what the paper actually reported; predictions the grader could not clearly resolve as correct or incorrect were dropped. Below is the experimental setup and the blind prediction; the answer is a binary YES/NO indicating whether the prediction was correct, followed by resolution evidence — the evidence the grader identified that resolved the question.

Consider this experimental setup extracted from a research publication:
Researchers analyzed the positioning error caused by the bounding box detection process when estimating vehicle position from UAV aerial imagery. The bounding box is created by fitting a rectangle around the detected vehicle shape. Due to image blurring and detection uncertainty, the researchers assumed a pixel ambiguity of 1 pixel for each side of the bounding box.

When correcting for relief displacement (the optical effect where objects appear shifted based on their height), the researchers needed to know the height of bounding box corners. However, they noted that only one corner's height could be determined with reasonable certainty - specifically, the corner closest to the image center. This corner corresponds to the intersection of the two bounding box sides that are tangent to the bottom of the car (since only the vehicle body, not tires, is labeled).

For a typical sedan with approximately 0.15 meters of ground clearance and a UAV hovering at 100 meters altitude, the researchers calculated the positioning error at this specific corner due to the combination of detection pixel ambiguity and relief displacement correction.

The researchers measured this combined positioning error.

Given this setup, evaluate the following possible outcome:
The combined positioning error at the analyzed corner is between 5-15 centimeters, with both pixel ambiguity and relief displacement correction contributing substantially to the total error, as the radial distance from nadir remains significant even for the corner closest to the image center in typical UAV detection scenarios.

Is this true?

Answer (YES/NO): NO